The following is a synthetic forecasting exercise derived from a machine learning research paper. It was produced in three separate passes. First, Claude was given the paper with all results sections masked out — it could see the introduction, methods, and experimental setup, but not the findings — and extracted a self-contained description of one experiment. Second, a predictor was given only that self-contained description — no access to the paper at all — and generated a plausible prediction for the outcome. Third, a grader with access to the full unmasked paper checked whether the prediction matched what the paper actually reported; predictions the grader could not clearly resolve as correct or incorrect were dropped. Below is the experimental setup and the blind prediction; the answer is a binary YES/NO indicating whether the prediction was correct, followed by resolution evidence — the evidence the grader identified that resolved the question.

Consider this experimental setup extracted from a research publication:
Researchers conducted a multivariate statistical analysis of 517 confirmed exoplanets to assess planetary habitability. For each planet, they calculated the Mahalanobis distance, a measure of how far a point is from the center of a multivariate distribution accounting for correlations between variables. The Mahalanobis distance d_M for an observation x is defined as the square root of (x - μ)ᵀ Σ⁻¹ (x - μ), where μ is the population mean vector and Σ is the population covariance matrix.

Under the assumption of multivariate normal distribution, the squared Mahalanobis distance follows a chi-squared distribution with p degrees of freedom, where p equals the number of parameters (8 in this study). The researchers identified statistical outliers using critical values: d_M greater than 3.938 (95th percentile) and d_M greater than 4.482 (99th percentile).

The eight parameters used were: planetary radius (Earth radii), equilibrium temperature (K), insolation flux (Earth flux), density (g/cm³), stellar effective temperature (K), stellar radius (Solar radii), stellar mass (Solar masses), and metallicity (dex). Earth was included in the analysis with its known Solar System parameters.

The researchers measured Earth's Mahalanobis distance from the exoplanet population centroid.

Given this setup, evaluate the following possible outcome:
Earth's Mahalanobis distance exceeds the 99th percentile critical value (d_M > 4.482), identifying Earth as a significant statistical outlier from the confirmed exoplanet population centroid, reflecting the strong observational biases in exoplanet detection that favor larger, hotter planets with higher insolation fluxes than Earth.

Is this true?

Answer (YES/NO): NO